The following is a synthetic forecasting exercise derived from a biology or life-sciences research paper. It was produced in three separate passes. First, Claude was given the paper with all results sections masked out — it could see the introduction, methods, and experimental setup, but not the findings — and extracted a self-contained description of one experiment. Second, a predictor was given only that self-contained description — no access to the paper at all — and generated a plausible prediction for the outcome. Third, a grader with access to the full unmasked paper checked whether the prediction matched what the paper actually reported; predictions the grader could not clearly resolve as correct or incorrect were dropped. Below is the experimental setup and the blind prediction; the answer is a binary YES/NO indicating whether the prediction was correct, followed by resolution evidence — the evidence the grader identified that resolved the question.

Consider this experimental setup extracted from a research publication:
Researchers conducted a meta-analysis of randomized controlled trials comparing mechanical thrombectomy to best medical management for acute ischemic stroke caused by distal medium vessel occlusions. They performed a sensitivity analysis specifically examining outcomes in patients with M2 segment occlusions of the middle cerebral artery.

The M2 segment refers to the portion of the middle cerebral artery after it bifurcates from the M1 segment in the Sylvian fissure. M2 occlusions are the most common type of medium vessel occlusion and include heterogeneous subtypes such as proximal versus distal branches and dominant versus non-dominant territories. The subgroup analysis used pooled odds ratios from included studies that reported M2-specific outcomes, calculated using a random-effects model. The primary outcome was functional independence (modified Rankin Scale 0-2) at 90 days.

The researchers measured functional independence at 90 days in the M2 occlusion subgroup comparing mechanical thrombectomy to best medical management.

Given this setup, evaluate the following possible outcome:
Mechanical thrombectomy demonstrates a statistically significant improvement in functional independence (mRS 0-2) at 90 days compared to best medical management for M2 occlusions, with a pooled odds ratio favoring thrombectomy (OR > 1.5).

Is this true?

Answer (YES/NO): NO